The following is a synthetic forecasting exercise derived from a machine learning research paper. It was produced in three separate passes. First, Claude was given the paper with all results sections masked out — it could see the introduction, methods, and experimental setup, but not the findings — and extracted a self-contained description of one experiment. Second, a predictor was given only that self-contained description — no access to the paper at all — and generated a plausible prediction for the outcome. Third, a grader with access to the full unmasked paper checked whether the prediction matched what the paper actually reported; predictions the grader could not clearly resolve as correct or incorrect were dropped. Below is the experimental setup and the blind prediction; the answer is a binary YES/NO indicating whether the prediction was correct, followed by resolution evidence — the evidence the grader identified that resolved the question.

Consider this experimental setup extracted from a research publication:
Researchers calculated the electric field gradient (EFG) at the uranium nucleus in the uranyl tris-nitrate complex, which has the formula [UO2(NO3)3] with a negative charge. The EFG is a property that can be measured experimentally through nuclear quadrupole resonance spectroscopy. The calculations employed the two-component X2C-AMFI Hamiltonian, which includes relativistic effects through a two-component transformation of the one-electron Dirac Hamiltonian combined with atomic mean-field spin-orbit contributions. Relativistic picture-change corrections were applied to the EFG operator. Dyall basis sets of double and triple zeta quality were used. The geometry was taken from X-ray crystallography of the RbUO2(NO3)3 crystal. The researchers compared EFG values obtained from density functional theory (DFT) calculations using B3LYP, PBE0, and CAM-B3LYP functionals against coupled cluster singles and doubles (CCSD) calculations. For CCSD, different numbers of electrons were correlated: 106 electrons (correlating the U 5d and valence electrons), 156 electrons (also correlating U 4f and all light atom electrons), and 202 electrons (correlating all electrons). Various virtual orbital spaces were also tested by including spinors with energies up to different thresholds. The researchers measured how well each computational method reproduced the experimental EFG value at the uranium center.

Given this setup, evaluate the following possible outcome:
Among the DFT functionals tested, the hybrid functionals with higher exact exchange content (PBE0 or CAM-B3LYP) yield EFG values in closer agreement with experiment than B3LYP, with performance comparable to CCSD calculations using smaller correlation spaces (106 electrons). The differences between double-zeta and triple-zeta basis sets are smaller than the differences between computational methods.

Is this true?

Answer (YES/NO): NO